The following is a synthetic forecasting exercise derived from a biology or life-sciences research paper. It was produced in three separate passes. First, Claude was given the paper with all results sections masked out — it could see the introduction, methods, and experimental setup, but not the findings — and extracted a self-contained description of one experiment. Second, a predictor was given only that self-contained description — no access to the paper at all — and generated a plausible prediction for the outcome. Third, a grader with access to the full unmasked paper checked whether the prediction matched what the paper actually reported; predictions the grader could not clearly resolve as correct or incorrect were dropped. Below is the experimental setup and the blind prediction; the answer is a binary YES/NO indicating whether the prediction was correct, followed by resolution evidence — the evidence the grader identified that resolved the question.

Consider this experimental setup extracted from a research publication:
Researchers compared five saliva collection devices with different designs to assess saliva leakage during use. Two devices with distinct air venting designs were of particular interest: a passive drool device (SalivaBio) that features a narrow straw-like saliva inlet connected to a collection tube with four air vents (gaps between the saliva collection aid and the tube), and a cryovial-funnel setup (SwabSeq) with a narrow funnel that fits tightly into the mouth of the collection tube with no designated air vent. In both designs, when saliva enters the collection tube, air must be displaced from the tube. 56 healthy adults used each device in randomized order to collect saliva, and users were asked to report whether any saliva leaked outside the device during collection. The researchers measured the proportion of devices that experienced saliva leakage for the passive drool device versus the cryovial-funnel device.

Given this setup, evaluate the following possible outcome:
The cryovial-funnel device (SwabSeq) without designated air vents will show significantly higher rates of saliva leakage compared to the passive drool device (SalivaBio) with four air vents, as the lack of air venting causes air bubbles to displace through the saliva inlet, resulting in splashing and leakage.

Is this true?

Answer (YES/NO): NO